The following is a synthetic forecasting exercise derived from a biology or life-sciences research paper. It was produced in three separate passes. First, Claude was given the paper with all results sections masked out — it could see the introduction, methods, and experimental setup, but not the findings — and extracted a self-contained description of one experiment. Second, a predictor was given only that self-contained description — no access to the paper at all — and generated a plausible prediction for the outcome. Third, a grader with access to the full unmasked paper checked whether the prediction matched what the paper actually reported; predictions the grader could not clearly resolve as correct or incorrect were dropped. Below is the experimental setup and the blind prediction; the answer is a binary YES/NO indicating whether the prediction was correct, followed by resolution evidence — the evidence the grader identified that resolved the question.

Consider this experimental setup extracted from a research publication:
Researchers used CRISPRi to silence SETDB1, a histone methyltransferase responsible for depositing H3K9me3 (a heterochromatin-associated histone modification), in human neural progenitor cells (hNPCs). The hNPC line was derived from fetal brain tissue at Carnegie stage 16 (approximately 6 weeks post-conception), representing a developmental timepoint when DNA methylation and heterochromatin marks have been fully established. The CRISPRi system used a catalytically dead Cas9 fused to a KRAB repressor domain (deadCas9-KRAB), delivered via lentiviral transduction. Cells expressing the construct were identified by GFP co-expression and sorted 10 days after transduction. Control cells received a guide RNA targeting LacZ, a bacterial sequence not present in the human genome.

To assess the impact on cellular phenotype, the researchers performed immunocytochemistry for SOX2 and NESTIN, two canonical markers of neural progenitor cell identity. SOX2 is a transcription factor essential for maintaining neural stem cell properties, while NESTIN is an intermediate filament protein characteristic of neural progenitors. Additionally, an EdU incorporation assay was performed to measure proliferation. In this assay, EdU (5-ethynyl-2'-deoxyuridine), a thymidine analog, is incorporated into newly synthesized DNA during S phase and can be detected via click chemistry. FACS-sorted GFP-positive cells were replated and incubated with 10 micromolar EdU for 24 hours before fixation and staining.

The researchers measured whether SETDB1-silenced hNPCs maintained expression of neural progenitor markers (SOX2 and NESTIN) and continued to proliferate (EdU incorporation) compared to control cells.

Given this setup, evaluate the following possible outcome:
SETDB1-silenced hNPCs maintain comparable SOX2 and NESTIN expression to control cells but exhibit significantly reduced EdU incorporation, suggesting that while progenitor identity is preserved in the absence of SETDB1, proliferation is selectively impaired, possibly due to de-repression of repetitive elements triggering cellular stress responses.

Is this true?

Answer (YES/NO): NO